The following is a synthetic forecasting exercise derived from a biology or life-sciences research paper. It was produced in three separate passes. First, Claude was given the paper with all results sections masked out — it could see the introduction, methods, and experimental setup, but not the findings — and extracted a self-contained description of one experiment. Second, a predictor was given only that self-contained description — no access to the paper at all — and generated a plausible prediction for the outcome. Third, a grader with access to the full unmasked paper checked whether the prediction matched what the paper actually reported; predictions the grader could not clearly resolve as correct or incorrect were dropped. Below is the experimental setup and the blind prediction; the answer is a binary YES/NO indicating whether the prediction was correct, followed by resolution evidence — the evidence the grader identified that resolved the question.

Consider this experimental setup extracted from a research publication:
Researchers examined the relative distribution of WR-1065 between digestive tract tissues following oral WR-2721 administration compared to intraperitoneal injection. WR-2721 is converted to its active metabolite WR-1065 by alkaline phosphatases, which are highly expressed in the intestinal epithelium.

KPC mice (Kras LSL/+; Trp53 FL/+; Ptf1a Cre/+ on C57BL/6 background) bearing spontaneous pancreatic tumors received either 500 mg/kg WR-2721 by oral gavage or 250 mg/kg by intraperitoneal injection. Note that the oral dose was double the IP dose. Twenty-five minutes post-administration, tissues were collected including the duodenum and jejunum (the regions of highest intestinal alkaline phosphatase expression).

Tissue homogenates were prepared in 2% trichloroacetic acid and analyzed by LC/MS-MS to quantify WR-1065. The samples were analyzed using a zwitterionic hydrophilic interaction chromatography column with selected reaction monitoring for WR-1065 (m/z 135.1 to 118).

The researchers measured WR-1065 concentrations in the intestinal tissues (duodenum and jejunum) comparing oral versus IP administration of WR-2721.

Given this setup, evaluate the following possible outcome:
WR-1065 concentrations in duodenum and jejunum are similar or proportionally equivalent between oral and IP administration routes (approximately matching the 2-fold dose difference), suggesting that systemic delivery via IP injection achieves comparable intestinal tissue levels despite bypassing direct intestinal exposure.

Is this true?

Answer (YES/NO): NO